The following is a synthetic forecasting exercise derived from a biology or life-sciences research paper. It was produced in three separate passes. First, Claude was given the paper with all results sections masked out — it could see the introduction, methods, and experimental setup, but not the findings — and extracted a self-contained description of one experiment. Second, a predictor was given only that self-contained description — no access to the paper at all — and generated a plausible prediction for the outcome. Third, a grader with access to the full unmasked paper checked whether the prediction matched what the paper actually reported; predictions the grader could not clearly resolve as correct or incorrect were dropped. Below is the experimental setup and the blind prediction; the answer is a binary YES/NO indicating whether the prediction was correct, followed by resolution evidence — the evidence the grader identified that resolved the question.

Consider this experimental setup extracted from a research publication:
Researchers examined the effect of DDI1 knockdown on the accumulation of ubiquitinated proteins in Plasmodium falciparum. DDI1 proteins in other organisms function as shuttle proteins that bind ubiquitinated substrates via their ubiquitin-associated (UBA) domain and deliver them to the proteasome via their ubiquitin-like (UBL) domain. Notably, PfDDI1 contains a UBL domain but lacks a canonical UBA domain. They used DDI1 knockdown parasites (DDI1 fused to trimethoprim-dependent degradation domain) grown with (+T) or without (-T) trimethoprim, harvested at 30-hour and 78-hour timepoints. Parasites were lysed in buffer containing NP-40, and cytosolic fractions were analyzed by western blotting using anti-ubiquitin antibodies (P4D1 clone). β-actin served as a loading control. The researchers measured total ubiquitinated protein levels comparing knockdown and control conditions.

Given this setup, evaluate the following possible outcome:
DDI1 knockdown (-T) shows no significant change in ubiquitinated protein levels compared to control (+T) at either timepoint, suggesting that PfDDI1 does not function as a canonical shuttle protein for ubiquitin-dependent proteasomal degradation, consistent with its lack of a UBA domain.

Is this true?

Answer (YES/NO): NO